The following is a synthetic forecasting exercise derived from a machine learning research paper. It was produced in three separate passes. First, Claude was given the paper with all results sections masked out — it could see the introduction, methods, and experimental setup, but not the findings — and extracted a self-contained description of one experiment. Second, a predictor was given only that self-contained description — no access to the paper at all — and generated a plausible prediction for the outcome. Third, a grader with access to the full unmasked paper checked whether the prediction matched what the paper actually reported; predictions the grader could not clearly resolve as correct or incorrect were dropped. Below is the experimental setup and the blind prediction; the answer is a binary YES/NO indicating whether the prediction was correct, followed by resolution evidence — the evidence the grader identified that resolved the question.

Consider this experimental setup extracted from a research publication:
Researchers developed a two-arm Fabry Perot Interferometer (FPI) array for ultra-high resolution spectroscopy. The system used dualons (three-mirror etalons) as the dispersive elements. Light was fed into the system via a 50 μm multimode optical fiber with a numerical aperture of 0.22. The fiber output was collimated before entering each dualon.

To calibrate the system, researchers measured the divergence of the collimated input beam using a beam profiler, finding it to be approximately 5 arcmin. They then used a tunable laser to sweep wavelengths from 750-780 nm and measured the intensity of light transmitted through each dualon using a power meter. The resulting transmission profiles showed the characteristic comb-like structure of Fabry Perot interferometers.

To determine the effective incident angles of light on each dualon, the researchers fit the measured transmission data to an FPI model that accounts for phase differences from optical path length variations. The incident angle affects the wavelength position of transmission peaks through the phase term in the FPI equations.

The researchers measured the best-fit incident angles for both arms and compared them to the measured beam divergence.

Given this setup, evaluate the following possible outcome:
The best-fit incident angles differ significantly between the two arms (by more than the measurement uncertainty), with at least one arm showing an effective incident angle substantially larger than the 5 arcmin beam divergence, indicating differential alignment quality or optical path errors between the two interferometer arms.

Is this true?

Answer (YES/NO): NO